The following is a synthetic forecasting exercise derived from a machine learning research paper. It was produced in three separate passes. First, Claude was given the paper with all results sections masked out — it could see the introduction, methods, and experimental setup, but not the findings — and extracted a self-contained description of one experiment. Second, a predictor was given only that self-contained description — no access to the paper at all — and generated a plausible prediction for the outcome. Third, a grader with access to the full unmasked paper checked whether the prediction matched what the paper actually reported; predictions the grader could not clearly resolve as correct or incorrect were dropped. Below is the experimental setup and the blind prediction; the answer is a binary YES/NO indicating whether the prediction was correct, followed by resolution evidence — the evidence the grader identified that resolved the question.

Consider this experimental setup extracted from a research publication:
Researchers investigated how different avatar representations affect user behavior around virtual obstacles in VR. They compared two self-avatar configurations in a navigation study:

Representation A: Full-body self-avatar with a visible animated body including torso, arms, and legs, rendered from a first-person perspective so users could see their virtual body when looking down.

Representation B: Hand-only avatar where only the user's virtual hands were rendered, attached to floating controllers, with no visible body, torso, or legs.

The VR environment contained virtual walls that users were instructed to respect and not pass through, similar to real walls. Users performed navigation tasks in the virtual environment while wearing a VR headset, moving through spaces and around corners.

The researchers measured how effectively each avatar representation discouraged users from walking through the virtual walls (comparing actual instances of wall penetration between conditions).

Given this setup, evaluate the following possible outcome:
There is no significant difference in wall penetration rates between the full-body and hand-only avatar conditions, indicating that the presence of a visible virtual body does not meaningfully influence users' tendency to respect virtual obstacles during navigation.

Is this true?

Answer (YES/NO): NO